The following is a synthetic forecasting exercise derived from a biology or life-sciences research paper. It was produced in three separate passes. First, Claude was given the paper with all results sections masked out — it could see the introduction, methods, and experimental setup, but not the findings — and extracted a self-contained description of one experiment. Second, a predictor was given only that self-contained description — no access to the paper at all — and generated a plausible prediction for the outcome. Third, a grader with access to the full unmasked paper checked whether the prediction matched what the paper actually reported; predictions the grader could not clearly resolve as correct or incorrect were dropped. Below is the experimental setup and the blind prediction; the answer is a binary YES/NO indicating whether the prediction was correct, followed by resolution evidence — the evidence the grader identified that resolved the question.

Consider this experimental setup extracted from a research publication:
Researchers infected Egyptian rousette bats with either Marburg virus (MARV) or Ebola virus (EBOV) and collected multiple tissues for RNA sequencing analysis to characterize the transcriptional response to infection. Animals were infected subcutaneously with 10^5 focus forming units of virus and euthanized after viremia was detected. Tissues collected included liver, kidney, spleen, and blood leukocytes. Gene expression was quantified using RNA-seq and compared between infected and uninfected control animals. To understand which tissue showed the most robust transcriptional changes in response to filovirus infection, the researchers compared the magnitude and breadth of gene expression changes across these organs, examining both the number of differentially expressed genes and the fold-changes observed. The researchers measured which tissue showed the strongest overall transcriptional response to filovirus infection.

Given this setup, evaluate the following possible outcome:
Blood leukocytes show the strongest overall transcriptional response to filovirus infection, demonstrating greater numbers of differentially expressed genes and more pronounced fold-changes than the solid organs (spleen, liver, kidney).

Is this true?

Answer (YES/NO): NO